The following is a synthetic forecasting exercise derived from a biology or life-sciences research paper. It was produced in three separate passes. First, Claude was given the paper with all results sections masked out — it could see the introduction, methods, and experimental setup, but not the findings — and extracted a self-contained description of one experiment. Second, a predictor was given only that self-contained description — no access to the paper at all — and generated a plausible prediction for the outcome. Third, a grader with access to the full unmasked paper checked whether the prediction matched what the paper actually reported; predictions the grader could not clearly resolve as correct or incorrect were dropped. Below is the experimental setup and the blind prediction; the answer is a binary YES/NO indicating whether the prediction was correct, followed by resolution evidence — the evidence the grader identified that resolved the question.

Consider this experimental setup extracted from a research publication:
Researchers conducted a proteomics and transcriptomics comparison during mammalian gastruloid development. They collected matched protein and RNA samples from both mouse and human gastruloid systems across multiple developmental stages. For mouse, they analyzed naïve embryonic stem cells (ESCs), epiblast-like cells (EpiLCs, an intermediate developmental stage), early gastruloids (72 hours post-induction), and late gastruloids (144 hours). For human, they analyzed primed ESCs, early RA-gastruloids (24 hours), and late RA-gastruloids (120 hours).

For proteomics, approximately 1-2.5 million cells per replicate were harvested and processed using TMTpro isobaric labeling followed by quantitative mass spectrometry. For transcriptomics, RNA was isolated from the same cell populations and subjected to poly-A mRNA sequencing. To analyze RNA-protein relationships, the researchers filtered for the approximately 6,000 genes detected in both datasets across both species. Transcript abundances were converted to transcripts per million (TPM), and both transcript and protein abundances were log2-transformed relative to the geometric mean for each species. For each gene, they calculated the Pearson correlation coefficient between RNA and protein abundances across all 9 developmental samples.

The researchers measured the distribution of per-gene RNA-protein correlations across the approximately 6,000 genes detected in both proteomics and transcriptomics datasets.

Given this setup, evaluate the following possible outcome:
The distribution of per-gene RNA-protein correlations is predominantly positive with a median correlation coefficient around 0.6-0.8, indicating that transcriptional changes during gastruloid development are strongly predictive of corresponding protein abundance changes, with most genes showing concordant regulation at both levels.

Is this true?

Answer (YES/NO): NO